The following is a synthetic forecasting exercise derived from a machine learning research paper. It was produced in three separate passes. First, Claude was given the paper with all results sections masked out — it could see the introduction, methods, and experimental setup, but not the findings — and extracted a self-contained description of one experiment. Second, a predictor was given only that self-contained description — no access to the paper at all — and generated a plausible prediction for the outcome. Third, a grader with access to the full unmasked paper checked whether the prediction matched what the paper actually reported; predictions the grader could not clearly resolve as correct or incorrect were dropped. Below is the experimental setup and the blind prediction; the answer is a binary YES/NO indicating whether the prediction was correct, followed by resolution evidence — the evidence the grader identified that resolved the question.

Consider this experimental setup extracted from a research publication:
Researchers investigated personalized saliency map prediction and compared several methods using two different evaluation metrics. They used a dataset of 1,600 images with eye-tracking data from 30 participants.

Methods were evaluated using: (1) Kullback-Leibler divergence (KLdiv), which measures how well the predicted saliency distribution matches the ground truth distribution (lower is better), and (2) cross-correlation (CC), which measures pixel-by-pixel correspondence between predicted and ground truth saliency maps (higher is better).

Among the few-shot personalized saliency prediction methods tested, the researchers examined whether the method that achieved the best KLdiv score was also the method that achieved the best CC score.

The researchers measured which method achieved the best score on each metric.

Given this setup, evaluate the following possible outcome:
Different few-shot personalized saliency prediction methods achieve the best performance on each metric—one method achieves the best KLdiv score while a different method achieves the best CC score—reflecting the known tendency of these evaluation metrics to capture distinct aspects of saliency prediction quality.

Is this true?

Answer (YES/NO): YES